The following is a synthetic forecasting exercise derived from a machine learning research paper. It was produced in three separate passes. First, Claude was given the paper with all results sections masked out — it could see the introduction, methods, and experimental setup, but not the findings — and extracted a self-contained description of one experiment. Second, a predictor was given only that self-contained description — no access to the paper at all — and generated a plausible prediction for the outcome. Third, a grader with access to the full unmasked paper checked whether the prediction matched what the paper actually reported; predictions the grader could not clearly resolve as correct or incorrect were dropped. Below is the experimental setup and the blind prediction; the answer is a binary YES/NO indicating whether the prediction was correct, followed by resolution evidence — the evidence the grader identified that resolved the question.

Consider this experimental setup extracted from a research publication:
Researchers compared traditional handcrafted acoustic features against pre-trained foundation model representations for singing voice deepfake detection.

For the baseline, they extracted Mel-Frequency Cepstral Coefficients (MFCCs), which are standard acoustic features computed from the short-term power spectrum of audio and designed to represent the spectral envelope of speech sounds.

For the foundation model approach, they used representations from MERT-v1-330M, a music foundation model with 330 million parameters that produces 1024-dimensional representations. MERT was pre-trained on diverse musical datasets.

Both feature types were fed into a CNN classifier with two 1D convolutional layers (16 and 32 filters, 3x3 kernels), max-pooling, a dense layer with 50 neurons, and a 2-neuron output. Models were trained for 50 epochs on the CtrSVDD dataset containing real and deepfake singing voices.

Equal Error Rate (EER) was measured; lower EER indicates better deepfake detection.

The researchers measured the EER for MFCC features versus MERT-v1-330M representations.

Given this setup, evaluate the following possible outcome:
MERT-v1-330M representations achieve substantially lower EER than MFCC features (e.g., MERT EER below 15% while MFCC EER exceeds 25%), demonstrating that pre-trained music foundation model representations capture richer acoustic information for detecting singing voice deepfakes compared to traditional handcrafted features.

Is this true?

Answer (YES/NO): NO